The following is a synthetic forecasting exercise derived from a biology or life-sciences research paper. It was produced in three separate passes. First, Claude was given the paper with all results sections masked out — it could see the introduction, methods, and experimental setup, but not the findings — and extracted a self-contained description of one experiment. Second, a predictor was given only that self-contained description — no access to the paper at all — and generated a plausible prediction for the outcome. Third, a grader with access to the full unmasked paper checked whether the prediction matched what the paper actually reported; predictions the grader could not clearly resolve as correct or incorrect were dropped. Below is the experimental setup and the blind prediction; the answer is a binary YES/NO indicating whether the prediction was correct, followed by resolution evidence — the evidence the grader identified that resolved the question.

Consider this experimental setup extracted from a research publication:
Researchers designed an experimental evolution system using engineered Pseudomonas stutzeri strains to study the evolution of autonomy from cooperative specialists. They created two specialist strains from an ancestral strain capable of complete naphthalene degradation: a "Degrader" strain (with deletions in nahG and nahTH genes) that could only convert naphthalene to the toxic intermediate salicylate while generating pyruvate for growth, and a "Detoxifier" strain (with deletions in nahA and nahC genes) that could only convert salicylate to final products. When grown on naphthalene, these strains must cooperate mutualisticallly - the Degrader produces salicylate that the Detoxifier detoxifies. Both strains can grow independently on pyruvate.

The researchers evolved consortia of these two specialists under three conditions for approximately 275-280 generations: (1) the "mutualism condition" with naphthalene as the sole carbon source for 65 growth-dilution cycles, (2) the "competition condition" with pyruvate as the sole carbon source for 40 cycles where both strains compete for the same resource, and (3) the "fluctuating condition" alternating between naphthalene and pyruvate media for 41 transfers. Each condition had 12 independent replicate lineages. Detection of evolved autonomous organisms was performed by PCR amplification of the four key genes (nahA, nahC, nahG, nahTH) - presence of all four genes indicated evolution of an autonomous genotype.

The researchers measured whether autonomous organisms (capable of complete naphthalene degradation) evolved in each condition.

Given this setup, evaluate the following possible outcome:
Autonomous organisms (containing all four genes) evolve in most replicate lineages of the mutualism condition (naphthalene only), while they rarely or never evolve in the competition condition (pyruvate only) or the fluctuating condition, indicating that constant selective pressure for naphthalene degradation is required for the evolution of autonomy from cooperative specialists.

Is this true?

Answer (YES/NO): NO